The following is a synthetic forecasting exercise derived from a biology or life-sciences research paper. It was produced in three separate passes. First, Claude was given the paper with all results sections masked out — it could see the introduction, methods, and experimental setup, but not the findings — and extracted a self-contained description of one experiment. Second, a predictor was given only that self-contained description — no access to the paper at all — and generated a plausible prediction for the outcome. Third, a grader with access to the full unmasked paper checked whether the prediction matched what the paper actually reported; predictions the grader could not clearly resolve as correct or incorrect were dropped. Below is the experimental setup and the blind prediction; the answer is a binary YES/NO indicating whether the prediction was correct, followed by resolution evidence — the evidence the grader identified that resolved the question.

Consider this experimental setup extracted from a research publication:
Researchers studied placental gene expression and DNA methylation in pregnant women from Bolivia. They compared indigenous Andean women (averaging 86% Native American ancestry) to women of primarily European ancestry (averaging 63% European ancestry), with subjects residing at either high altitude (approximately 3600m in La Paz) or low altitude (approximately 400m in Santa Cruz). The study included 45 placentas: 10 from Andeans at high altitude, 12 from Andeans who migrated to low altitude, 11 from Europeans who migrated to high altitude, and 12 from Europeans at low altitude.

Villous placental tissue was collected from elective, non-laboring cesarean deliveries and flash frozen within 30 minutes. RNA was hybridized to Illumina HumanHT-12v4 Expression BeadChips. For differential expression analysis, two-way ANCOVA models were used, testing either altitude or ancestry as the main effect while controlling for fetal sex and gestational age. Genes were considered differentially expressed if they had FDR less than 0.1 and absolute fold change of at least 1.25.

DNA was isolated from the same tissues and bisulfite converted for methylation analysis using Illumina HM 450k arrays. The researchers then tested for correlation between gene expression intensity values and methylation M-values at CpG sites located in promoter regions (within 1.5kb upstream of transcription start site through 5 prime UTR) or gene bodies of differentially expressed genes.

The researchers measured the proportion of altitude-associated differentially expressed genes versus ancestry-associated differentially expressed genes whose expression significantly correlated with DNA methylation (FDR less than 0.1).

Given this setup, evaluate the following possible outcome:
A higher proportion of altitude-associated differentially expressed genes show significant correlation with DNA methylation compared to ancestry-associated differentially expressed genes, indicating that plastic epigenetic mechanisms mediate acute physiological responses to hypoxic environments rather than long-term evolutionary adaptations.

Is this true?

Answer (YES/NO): NO